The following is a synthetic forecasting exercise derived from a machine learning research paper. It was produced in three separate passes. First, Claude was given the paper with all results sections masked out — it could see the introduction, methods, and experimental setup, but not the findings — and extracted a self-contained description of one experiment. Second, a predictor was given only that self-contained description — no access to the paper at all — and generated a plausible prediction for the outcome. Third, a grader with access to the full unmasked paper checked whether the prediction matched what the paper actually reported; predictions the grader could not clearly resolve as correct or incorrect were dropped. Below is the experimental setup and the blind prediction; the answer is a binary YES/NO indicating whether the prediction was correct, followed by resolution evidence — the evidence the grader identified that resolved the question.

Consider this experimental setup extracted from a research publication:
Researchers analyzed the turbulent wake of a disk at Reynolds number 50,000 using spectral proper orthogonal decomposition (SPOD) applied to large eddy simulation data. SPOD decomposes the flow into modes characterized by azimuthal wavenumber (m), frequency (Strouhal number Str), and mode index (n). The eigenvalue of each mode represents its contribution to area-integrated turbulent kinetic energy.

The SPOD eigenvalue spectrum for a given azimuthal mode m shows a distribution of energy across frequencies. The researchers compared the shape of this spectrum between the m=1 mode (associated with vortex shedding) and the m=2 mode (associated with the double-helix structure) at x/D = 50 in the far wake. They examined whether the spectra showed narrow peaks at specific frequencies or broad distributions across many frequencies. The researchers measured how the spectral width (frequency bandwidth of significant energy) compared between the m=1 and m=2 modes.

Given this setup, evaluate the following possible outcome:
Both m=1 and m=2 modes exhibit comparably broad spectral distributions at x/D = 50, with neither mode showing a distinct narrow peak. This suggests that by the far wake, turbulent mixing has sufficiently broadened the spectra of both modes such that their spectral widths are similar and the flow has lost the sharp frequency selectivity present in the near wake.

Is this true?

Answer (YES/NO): NO